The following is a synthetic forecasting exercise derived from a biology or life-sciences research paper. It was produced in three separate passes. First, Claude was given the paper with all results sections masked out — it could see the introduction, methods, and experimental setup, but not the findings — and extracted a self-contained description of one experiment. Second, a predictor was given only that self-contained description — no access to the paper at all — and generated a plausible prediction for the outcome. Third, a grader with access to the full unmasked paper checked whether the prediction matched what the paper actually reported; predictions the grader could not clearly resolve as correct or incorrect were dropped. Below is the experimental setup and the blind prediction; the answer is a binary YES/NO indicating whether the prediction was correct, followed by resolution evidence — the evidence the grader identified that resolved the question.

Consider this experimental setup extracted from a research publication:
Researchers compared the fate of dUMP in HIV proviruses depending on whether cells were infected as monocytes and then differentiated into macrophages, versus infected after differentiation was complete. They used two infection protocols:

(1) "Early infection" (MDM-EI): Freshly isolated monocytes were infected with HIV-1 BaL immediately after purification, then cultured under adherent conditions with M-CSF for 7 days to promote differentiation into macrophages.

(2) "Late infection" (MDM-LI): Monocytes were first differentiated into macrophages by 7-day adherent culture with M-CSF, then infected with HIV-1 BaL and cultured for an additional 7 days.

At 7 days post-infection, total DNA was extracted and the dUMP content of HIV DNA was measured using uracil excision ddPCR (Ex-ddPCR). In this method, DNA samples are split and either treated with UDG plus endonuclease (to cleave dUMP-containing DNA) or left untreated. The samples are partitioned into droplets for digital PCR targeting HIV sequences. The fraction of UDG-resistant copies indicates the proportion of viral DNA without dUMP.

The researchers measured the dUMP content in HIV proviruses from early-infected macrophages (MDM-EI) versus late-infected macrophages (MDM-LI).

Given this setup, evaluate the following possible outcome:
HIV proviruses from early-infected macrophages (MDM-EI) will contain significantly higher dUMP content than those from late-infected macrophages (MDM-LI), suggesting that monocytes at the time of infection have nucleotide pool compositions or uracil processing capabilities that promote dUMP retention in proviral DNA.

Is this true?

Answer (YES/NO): YES